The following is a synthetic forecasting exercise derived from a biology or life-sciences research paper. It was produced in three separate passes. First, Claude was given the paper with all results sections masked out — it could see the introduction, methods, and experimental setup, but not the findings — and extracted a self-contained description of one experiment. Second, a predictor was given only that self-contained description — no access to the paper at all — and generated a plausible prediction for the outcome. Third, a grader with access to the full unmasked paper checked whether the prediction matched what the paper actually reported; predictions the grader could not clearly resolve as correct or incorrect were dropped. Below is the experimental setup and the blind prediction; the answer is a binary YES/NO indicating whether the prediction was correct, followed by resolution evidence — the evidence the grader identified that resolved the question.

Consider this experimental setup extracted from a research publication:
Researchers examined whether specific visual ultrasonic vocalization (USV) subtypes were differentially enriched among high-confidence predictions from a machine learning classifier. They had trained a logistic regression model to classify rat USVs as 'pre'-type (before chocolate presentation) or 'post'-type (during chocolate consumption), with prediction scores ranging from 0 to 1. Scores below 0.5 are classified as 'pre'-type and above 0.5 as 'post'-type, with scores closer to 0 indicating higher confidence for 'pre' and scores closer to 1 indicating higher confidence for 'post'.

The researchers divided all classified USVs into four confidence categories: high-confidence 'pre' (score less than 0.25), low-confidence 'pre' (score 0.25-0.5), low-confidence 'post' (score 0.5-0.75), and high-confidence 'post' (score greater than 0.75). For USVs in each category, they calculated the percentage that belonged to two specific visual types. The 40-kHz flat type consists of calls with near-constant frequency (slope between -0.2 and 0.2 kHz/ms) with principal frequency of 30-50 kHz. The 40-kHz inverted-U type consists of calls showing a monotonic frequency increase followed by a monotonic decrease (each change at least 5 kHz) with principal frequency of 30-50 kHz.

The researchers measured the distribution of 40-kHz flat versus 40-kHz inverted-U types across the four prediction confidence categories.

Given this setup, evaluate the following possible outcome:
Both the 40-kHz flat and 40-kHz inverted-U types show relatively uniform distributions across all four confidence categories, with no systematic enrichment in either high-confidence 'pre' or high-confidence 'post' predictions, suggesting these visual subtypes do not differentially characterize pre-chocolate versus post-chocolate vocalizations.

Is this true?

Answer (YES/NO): NO